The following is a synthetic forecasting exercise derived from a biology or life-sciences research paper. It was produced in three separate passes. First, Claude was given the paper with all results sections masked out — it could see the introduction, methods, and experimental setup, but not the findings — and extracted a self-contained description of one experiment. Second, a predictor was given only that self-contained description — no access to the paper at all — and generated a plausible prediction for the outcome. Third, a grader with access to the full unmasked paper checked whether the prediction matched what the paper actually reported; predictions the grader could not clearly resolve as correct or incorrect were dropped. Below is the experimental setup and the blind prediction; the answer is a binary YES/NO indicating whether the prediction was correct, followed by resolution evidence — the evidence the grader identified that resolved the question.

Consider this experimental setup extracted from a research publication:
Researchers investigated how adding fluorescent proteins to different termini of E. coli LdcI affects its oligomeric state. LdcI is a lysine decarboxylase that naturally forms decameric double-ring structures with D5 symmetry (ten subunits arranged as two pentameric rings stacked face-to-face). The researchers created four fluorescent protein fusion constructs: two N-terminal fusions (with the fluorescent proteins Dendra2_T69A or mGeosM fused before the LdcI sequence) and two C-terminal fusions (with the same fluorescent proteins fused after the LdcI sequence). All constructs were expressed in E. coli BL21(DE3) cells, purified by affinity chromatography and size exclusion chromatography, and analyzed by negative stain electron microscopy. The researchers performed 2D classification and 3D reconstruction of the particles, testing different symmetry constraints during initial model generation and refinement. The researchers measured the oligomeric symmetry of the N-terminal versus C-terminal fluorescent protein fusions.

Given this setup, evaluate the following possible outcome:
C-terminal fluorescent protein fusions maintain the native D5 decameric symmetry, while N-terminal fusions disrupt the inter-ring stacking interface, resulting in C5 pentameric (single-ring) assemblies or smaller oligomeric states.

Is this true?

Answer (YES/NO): NO